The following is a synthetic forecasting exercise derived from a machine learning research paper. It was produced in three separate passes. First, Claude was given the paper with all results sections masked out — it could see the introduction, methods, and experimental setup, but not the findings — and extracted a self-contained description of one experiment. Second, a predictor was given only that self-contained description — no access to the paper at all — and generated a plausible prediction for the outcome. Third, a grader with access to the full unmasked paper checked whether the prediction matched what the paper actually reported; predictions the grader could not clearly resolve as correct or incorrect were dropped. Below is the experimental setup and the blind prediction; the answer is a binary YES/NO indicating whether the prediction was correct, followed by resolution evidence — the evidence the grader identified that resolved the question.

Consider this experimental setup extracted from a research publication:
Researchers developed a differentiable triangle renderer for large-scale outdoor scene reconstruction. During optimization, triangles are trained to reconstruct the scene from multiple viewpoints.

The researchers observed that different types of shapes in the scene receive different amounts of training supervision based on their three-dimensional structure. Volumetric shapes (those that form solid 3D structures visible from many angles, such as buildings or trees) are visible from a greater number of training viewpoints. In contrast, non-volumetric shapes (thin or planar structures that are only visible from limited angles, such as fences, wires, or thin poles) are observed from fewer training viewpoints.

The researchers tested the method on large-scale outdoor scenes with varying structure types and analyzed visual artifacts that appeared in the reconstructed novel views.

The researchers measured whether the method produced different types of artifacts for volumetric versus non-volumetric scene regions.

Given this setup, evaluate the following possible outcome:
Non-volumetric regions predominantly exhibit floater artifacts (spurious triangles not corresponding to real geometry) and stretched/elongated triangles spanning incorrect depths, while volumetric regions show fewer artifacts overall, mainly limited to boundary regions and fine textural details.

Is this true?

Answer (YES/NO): NO